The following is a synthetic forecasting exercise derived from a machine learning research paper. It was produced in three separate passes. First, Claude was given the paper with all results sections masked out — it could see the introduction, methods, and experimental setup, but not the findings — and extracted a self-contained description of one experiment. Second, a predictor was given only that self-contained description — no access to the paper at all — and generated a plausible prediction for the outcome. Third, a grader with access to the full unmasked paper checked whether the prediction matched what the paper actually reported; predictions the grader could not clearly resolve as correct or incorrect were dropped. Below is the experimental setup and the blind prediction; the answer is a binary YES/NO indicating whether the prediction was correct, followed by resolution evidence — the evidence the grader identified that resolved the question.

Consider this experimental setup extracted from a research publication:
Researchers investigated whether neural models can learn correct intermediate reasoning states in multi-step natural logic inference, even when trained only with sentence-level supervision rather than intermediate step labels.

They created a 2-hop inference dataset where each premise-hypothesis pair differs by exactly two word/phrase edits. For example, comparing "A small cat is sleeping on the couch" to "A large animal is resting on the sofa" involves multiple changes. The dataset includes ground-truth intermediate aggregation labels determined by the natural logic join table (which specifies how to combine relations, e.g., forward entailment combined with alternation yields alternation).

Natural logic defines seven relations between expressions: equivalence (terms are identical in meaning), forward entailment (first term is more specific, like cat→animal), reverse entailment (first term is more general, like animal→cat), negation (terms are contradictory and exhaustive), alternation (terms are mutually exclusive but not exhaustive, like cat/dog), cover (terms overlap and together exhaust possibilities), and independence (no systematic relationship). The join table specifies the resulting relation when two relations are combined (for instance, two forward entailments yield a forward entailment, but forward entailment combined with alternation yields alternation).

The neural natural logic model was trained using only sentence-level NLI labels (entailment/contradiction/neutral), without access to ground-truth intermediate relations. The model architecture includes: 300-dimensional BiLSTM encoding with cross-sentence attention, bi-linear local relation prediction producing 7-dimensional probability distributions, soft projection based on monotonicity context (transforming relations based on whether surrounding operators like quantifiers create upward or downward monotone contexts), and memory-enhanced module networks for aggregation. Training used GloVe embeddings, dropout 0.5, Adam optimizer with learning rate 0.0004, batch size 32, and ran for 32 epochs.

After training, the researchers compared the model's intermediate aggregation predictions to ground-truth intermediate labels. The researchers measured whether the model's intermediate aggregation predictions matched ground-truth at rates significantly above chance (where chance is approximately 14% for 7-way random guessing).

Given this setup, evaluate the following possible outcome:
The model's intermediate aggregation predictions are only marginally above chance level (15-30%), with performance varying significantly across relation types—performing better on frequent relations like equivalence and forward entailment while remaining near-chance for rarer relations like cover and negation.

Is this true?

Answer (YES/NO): NO